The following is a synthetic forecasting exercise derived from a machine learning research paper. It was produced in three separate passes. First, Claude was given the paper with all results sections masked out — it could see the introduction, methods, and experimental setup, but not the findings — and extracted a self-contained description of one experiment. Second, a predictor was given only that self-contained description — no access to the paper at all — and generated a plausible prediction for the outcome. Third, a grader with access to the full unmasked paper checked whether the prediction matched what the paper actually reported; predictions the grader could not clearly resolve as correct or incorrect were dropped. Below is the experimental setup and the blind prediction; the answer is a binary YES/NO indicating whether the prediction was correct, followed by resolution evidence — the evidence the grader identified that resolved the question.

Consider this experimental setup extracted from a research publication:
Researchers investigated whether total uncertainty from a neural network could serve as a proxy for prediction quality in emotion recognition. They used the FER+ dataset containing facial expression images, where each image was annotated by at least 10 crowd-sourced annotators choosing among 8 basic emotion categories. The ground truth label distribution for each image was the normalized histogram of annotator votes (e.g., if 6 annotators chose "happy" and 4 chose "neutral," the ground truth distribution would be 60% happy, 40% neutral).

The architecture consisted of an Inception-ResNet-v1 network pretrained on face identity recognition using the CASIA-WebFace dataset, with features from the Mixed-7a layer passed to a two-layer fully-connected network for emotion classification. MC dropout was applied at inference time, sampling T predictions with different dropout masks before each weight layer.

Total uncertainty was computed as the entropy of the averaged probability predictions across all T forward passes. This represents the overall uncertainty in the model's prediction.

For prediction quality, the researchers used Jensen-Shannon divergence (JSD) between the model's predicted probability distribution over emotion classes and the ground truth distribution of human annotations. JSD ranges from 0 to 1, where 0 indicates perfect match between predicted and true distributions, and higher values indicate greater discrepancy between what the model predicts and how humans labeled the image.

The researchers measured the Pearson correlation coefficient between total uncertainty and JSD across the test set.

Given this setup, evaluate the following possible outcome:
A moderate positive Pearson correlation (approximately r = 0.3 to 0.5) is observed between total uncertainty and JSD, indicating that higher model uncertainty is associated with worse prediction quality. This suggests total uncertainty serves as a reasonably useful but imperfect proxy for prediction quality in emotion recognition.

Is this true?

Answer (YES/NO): NO